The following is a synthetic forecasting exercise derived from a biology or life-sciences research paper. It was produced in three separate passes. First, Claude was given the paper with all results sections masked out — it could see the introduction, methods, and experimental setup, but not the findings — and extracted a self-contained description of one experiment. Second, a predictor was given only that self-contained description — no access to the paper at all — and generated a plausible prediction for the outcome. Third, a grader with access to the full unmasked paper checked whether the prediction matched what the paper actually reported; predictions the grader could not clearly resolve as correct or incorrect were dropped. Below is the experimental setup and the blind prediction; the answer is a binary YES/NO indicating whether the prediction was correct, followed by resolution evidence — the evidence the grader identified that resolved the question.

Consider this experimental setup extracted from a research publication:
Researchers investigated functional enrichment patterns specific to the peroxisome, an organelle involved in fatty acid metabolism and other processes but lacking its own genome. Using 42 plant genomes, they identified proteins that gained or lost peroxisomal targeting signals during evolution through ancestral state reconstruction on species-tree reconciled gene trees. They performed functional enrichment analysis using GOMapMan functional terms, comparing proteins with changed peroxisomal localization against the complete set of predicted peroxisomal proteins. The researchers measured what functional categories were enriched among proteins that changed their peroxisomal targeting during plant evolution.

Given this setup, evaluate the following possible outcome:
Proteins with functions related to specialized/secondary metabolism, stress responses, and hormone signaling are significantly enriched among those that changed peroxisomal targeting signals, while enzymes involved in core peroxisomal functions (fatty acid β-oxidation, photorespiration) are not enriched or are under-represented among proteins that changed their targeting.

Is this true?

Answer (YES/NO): NO